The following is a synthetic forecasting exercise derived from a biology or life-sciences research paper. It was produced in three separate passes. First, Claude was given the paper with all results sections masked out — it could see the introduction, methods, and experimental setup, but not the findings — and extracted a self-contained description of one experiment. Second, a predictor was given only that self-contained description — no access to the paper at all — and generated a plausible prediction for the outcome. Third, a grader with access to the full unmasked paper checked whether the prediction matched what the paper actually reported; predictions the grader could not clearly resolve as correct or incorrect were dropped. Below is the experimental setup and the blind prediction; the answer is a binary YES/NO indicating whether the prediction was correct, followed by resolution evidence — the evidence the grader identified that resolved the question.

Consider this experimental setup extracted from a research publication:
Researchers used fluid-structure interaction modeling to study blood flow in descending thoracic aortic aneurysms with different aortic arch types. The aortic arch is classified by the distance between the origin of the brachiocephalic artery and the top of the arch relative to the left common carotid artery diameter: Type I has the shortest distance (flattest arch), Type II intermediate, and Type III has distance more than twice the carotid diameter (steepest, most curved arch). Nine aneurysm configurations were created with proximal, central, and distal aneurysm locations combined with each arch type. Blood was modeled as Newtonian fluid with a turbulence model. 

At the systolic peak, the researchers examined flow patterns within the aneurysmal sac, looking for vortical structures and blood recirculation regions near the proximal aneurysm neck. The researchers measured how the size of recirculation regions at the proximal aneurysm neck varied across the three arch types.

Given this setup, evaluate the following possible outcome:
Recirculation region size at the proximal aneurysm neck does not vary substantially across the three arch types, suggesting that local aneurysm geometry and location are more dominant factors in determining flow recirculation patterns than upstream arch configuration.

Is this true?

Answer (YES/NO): NO